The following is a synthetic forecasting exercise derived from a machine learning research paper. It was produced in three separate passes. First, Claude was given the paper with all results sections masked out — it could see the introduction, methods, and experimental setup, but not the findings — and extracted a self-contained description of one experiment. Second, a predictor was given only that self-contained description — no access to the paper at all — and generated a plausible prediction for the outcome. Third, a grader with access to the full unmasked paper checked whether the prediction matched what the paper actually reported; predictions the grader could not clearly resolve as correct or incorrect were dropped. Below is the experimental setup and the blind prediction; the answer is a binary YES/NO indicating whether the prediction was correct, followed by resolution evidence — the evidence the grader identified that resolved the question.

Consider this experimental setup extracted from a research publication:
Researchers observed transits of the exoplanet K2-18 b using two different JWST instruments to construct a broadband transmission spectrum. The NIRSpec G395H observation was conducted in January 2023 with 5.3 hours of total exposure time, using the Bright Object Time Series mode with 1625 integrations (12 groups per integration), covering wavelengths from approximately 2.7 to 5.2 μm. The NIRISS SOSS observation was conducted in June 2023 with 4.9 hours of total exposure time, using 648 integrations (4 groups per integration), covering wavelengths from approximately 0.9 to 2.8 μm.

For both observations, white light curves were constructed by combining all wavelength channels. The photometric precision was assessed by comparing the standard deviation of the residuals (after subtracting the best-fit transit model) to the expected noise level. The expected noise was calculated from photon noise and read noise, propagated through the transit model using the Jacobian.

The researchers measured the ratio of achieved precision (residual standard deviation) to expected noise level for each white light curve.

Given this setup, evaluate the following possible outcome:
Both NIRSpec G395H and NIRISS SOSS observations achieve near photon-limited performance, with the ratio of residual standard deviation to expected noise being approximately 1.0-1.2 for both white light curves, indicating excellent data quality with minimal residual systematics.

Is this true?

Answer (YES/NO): NO